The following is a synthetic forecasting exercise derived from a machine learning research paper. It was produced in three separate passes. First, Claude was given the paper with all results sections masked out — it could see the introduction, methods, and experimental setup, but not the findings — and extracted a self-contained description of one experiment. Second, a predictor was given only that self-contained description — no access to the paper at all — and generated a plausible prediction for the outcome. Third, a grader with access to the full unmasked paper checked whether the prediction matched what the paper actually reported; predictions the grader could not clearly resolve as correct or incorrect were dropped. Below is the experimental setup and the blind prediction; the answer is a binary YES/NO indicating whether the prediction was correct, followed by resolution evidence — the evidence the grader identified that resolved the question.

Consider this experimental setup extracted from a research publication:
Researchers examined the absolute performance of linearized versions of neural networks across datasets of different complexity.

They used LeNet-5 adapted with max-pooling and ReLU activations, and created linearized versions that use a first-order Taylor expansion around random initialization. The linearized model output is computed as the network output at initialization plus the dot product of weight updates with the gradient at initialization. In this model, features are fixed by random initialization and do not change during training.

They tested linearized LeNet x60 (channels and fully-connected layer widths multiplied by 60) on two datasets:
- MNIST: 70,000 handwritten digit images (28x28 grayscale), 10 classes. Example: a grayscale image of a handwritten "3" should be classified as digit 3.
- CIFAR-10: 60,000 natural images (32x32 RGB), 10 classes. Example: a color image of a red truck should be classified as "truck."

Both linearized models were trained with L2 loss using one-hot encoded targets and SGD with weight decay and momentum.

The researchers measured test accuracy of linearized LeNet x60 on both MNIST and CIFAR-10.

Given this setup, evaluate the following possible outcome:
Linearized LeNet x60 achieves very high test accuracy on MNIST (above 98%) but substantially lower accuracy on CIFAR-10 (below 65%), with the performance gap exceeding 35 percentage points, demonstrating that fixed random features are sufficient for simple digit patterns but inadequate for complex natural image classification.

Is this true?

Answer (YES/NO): NO